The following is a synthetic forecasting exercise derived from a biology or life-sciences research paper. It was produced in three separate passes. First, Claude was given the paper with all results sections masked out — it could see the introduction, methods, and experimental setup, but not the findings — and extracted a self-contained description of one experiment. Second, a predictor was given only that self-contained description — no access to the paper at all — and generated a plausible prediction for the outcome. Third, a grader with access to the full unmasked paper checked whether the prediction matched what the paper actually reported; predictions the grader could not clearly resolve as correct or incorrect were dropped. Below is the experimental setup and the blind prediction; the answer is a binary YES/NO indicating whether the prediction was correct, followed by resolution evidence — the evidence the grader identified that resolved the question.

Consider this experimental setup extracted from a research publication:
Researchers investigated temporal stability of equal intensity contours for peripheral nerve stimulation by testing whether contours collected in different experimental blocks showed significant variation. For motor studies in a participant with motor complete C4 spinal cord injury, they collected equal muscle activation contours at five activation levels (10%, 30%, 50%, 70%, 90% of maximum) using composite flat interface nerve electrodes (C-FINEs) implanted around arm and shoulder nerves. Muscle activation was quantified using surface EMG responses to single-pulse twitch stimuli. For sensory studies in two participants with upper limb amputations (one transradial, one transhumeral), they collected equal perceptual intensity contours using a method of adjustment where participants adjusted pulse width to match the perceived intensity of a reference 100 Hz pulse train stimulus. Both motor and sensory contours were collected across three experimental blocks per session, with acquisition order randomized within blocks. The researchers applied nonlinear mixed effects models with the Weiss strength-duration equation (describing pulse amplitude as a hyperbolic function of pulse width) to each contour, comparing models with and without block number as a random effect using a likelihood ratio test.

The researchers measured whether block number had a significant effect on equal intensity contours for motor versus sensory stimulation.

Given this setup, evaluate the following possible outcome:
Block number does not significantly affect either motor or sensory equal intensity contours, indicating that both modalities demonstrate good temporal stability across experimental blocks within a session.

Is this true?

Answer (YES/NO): NO